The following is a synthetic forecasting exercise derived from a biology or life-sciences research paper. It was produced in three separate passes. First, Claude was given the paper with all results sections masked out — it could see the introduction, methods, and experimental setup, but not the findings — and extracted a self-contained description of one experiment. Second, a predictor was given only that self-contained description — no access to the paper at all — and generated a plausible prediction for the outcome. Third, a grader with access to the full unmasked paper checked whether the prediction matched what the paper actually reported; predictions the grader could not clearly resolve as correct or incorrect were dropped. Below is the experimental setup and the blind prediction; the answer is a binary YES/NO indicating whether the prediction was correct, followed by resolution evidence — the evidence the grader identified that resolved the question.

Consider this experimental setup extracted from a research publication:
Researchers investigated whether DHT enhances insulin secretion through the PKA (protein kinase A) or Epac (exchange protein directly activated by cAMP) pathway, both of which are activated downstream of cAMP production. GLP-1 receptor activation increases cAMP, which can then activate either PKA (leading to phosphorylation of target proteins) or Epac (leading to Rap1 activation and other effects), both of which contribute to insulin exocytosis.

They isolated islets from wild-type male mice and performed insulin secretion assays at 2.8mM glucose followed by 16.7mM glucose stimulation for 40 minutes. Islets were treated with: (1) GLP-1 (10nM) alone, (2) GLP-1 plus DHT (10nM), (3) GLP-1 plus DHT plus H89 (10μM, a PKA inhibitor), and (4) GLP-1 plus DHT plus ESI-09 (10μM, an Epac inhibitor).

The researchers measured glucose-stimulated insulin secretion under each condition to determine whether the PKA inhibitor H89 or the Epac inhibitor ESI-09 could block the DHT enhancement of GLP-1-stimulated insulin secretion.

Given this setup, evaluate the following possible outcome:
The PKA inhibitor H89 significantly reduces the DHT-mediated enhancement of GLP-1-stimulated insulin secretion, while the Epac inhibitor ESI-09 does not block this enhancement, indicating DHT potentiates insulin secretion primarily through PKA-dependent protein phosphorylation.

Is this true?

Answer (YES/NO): NO